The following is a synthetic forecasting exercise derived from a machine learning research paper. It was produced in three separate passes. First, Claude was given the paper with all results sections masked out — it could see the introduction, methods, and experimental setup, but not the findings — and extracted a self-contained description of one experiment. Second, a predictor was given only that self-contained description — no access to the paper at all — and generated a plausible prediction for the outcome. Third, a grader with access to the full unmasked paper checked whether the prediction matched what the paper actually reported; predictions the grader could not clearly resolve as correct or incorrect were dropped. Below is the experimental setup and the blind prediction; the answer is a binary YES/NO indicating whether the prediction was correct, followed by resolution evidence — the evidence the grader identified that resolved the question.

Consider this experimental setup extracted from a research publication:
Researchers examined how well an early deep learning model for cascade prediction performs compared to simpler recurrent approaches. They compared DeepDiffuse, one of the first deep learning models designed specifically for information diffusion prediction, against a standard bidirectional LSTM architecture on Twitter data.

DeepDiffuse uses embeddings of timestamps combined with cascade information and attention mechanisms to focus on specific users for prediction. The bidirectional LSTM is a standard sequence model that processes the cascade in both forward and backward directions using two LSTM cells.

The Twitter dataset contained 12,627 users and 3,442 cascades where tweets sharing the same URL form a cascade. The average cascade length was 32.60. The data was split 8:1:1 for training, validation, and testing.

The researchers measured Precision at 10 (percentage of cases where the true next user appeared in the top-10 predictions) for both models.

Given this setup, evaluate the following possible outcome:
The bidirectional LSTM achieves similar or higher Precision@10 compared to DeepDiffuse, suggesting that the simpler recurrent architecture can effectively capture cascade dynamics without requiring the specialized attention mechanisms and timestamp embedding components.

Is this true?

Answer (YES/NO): YES